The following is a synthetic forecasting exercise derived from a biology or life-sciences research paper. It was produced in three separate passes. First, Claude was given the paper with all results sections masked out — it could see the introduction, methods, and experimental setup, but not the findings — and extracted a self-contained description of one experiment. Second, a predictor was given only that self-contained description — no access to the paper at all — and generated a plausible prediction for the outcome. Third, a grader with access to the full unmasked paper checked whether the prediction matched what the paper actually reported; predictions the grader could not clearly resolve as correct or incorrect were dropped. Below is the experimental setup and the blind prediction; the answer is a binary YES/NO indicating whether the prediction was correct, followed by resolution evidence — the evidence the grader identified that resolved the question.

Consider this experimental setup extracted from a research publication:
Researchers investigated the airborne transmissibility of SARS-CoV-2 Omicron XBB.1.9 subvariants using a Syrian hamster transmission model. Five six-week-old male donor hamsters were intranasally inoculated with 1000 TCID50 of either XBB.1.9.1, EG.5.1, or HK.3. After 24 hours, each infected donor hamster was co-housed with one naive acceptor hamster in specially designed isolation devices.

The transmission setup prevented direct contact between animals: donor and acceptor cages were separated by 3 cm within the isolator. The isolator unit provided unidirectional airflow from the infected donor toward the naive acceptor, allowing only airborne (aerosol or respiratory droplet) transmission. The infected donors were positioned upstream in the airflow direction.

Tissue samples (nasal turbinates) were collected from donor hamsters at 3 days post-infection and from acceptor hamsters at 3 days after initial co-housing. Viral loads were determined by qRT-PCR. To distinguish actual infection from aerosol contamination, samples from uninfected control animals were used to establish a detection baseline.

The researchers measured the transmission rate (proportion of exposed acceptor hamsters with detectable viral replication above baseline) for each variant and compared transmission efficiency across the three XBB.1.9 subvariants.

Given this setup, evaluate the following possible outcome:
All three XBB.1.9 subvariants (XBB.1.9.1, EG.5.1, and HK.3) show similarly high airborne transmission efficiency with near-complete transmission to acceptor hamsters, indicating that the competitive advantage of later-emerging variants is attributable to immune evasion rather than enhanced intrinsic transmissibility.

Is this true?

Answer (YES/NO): NO